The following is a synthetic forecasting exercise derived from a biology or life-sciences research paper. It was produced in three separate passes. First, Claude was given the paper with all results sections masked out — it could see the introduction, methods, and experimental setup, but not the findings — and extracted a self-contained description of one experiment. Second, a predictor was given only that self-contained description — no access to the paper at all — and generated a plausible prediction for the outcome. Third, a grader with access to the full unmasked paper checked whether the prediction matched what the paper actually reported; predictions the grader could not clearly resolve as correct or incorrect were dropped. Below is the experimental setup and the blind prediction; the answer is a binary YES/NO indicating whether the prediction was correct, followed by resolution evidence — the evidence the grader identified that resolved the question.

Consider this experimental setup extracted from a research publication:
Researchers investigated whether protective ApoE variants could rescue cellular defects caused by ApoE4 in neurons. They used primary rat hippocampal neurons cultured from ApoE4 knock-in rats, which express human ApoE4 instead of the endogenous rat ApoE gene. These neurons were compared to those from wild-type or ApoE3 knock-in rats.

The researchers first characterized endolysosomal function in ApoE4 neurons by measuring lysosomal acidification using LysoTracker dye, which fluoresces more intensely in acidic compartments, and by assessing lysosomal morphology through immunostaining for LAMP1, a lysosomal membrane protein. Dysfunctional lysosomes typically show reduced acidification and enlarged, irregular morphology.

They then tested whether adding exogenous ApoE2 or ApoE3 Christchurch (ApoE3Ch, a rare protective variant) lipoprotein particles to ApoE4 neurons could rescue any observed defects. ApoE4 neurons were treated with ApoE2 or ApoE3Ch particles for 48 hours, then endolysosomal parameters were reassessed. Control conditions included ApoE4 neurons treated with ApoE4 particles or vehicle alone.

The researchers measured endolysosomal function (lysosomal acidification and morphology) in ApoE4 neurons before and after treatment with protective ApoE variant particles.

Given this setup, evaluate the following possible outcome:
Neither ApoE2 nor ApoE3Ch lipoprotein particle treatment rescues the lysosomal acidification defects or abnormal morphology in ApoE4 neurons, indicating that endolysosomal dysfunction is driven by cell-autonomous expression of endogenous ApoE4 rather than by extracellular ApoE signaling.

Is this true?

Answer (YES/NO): NO